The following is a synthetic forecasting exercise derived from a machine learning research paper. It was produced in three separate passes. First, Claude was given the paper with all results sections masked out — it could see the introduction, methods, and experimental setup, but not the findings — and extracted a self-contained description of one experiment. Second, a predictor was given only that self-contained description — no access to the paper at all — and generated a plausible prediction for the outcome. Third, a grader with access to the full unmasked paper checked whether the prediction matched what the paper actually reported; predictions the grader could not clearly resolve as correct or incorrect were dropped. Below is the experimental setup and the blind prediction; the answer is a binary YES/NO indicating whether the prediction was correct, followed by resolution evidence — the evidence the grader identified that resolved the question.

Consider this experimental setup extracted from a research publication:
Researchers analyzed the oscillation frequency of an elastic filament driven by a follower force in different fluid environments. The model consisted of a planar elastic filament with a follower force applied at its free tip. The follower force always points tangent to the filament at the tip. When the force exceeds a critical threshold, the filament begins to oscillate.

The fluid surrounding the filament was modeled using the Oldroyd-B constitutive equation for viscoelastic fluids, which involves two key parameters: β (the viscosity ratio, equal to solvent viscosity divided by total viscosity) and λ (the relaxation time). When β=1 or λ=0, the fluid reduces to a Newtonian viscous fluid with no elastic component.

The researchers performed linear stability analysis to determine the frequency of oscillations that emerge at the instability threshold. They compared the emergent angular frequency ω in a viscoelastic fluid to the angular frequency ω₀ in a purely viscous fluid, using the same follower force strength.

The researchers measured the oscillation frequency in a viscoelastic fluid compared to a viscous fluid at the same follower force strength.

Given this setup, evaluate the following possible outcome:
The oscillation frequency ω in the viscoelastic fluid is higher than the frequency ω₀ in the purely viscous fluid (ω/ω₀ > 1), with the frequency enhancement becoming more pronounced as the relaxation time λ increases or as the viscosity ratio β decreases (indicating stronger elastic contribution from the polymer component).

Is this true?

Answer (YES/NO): YES